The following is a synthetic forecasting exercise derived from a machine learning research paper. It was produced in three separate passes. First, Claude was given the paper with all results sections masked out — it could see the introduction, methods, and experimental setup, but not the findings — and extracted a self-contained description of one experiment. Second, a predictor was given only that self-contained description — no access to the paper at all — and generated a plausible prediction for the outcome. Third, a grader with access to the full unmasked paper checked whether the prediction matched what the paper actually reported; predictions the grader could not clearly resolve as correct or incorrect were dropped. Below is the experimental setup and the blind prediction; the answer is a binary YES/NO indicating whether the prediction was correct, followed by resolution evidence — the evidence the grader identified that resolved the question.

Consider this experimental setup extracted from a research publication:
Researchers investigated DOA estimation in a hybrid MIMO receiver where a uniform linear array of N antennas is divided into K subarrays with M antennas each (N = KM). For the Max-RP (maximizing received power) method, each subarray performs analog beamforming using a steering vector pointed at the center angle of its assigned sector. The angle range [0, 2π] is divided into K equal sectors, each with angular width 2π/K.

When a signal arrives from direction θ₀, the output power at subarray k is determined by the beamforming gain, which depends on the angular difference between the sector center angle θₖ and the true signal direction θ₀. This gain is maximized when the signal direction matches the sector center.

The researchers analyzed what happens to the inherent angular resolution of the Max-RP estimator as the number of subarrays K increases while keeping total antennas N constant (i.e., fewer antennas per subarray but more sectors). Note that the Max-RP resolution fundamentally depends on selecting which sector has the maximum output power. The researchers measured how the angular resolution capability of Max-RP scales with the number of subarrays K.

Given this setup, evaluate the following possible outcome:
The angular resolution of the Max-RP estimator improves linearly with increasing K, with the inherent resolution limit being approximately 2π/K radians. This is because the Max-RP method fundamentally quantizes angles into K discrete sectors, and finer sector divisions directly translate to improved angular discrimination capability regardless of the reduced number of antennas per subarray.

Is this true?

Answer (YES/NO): YES